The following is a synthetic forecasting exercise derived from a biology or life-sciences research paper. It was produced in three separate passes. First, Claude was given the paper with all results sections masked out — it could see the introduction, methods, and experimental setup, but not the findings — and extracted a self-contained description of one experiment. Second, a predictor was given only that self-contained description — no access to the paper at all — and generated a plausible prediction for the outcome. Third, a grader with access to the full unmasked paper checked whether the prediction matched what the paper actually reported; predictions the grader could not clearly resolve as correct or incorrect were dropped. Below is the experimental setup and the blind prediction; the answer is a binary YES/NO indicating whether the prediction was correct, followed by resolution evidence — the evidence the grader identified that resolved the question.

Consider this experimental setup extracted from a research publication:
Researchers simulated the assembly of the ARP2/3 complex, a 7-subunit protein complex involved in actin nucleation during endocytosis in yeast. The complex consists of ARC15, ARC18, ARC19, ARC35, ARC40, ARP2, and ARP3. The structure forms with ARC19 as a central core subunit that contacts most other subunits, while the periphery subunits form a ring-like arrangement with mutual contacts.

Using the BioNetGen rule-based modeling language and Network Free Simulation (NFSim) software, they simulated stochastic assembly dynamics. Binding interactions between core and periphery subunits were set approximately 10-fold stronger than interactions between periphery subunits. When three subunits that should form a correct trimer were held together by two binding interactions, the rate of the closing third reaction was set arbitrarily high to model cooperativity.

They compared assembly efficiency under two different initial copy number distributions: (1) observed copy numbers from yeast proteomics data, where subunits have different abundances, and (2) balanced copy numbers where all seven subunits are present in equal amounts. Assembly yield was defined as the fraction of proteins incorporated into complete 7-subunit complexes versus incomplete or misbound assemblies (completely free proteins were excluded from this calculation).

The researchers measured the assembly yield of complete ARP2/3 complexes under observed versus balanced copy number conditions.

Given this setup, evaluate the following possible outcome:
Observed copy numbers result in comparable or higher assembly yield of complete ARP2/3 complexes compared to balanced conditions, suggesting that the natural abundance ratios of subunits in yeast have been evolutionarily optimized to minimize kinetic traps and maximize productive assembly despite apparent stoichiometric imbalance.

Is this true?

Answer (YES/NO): NO